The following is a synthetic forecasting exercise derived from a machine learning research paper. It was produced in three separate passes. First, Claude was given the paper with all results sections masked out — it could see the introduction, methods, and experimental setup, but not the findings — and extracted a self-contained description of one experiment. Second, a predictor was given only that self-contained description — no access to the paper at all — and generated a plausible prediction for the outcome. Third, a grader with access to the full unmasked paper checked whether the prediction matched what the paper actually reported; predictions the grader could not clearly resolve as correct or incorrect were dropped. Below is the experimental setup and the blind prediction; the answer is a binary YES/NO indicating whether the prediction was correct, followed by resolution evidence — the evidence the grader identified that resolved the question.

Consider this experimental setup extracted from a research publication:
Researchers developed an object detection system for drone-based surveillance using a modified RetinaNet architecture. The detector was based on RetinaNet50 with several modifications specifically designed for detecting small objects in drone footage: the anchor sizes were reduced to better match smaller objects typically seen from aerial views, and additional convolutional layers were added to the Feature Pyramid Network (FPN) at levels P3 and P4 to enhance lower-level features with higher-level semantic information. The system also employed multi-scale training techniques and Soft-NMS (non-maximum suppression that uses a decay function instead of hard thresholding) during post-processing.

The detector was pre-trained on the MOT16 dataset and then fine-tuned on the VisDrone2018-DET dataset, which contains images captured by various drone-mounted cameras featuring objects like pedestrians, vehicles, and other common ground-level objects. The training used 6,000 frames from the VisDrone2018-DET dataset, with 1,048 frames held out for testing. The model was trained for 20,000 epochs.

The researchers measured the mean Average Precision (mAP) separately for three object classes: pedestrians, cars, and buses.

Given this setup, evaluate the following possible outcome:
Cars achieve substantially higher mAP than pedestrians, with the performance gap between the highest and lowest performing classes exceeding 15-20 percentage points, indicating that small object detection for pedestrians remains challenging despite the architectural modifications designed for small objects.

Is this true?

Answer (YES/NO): NO